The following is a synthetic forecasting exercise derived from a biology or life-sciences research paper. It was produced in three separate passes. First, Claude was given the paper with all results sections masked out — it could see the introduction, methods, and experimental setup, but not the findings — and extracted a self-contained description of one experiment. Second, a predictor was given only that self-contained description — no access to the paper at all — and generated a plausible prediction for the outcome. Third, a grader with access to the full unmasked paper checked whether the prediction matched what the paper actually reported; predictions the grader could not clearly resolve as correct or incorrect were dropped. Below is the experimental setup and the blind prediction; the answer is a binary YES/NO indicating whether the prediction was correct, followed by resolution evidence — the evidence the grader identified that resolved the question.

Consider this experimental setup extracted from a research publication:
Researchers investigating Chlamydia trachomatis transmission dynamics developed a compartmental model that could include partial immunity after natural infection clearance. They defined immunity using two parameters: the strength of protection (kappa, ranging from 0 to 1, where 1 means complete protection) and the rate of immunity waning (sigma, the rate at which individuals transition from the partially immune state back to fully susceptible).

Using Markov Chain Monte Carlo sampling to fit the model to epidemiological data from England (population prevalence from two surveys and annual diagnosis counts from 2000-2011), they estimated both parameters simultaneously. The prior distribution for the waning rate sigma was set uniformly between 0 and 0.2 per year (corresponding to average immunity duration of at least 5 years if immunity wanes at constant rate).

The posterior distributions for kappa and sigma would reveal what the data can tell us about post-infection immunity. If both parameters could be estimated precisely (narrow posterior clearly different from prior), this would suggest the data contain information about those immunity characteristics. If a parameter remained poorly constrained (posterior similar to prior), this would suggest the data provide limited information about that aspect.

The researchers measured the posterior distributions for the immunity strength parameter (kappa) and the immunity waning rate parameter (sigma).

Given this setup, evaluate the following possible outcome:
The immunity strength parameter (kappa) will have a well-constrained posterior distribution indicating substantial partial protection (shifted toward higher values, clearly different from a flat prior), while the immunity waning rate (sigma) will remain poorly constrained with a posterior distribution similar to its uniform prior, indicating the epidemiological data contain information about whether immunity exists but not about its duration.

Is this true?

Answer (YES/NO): YES